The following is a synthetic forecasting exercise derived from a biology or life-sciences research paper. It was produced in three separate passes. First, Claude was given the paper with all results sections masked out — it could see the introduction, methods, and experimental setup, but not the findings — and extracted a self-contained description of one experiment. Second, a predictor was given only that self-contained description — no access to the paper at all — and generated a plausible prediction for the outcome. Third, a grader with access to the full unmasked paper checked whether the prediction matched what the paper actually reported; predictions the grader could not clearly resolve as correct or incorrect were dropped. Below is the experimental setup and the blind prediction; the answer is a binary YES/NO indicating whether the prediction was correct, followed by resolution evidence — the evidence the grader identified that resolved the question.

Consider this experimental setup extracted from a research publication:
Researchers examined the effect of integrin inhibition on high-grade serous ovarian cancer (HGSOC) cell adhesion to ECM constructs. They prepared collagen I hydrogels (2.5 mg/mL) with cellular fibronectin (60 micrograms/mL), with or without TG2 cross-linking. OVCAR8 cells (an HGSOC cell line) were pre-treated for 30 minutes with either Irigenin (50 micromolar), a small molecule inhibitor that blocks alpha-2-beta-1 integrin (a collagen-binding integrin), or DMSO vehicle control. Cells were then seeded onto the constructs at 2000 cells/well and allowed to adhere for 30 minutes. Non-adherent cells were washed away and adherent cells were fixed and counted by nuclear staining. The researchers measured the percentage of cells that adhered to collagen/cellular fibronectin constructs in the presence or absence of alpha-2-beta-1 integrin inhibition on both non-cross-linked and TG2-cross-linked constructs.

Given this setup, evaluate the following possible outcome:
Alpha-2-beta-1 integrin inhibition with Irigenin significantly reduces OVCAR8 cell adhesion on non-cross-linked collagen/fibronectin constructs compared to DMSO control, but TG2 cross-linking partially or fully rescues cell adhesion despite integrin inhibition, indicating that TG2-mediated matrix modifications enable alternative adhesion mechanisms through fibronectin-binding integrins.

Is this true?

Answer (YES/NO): NO